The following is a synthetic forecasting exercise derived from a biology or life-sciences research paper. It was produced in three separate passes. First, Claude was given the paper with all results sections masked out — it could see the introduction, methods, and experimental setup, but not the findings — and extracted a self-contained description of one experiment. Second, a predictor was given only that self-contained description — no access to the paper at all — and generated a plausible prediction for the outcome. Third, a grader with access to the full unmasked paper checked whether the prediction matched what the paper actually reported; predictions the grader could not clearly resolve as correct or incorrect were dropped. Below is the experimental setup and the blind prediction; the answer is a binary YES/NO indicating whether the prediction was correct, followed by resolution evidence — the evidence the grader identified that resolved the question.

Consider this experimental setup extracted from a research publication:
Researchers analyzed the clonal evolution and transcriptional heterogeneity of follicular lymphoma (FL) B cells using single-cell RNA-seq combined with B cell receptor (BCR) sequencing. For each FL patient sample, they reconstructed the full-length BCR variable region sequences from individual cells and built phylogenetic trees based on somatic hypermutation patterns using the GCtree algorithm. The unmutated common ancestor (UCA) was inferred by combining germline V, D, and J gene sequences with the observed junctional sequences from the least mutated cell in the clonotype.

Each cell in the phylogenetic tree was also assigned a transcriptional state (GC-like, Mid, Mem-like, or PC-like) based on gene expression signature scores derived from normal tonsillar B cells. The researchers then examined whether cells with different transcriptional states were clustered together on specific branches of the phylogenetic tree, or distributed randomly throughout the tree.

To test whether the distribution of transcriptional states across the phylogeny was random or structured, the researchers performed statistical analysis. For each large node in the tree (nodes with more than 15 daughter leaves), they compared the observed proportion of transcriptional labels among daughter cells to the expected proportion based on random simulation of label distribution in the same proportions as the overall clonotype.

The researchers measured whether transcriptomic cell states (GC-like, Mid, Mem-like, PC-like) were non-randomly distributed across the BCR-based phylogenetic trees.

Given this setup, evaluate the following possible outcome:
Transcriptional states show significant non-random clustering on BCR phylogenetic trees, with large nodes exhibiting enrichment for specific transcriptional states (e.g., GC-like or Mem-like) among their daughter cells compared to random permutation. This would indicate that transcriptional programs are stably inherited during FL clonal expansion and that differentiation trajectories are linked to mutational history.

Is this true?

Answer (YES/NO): NO